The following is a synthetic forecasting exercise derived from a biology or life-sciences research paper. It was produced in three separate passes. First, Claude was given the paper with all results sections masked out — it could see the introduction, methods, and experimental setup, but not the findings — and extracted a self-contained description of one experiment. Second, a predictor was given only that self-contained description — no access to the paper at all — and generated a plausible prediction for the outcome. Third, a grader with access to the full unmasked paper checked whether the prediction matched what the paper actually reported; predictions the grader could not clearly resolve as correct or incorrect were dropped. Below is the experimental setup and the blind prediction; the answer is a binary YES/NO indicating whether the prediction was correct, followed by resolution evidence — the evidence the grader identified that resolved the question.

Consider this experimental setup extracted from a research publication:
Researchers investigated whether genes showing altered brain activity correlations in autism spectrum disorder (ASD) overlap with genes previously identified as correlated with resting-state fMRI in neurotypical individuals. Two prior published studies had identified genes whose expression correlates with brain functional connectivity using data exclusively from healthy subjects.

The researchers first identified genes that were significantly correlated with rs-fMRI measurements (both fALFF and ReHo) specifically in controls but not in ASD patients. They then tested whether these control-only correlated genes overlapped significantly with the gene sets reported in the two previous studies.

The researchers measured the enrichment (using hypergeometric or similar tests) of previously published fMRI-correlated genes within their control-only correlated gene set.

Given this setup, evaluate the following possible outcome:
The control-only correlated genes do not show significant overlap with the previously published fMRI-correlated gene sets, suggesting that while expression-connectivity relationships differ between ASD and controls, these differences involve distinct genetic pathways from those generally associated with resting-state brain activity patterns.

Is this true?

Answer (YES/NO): NO